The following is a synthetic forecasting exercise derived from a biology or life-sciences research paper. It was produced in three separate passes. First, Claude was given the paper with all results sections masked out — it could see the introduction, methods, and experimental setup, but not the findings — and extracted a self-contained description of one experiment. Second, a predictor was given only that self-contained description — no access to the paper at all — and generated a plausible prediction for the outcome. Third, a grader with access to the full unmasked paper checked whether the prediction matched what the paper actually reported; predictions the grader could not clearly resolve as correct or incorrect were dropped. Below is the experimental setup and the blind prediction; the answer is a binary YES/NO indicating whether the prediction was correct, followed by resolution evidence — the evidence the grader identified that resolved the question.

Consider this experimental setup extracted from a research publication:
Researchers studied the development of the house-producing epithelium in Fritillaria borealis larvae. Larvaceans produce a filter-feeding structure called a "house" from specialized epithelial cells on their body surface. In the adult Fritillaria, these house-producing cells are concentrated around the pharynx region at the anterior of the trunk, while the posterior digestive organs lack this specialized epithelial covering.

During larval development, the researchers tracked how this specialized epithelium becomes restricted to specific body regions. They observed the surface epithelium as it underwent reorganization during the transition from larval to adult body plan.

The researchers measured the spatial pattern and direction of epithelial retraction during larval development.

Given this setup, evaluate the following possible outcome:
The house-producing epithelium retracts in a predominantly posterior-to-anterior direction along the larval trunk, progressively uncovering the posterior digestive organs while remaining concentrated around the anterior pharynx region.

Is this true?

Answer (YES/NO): YES